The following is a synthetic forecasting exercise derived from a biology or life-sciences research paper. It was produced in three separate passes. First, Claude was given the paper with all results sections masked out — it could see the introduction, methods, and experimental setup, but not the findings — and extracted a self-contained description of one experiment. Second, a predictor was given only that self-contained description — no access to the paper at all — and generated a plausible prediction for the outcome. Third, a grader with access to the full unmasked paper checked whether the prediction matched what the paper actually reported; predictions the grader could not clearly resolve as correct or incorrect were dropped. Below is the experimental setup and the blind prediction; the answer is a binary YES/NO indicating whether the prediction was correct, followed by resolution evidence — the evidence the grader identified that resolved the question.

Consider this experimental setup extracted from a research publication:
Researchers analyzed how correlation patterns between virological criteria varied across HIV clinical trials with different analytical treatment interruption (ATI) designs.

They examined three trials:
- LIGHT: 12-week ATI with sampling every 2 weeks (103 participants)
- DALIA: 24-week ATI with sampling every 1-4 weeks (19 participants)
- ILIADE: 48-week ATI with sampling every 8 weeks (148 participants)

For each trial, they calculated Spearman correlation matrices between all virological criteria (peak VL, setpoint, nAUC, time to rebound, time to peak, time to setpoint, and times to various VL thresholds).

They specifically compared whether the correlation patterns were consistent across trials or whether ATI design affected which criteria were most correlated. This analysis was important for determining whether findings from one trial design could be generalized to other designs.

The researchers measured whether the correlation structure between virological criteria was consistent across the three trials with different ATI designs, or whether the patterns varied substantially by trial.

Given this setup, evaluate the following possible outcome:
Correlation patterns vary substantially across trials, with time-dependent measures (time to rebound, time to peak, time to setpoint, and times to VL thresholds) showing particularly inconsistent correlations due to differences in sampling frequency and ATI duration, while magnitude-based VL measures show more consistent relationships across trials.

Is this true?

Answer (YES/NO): NO